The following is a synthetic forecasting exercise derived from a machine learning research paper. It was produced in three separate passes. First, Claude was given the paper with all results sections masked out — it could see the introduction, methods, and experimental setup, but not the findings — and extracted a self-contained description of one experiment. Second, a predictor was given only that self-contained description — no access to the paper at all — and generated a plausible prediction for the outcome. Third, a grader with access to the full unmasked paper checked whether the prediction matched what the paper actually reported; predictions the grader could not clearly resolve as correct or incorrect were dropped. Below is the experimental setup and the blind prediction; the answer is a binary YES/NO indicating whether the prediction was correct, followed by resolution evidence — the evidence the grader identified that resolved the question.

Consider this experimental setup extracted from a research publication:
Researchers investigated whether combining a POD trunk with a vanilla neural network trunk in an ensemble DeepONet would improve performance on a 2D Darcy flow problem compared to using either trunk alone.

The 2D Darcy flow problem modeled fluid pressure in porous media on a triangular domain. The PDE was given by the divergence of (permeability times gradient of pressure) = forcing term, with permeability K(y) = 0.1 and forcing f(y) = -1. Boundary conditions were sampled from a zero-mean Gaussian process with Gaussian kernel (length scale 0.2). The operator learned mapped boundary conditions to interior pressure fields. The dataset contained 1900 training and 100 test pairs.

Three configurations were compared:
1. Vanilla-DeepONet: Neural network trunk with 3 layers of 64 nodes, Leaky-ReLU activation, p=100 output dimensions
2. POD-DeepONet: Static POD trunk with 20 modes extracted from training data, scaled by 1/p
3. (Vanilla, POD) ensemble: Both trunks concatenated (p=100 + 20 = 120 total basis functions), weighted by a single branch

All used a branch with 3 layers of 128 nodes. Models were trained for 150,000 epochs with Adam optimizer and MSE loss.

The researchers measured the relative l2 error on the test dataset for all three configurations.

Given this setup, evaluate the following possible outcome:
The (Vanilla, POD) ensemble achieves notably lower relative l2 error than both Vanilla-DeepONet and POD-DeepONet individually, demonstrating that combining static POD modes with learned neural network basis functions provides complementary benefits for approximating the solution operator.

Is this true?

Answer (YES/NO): YES